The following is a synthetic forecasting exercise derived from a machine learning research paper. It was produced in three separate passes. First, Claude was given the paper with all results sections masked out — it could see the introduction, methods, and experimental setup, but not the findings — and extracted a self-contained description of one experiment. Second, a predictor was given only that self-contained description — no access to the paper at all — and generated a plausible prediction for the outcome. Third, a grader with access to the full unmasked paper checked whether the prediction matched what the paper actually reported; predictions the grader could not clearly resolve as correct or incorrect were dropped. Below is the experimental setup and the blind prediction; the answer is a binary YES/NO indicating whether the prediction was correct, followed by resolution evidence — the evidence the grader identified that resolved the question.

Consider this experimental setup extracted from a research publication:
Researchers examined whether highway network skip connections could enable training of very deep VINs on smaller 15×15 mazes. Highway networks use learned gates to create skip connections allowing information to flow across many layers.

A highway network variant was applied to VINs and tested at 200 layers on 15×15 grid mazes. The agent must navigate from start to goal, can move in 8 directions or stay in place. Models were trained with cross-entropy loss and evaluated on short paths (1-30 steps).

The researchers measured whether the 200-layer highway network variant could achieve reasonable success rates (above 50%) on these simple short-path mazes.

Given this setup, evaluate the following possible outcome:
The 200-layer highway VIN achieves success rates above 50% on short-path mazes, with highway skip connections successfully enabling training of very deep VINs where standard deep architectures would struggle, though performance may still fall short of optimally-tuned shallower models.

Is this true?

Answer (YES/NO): YES